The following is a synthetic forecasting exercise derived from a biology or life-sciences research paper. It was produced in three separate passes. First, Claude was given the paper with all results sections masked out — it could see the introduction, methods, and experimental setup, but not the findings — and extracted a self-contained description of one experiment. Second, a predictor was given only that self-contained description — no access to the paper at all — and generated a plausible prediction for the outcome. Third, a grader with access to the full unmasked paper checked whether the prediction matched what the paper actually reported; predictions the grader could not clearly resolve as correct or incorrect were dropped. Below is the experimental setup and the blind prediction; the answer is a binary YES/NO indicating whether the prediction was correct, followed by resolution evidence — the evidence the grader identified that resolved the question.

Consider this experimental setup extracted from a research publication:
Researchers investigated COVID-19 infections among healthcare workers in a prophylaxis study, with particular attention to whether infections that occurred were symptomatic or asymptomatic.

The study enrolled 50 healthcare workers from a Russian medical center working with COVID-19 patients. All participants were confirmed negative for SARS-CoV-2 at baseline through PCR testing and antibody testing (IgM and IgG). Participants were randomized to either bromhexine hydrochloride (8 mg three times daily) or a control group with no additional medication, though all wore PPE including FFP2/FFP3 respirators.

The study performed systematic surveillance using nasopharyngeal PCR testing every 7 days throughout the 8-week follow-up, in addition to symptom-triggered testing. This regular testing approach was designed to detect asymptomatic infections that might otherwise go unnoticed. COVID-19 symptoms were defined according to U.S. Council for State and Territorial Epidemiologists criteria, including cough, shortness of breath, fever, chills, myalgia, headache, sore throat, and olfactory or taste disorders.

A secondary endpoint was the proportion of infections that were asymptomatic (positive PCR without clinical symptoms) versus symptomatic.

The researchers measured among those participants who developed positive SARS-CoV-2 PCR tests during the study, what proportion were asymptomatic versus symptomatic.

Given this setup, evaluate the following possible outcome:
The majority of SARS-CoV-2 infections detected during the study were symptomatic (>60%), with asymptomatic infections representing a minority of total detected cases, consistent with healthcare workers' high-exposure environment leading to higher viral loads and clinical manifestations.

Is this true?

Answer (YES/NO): NO